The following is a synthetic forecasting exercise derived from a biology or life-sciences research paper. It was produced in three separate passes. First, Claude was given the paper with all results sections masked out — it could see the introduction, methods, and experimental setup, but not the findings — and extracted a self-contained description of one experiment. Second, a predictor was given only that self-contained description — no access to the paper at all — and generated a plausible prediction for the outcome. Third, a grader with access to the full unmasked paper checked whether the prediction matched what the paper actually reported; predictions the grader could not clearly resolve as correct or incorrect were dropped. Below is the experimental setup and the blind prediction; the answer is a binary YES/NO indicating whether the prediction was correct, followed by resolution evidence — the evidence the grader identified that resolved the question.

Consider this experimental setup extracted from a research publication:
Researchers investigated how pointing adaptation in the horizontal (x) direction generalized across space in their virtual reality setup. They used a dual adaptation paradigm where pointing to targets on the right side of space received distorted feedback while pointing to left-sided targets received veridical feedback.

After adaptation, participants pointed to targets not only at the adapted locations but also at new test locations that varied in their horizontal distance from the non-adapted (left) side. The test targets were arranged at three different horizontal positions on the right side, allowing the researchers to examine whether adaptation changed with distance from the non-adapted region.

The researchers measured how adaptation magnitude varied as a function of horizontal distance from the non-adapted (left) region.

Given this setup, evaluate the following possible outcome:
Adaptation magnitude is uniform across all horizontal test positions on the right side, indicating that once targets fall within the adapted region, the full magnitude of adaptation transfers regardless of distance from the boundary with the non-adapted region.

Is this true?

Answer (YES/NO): NO